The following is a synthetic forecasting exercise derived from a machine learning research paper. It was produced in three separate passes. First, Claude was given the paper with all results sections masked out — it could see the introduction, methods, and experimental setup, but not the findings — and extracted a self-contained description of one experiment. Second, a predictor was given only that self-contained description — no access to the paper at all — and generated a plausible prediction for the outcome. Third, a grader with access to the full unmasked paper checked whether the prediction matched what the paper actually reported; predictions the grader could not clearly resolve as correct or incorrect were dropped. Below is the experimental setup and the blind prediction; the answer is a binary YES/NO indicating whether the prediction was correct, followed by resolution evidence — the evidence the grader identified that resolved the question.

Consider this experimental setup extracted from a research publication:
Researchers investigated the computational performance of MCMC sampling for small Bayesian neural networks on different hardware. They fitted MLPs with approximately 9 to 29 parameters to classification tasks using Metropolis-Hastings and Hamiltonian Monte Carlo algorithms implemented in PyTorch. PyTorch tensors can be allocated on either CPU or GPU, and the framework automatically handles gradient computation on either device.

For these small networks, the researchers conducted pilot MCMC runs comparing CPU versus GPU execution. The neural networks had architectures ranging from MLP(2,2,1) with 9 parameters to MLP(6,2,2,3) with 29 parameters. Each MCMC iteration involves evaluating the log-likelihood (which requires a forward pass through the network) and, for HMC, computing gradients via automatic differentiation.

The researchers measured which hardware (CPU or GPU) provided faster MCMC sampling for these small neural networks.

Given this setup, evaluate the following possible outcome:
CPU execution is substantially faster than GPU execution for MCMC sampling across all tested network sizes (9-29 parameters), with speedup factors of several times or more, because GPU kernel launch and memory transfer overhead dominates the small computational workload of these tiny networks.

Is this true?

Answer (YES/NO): NO